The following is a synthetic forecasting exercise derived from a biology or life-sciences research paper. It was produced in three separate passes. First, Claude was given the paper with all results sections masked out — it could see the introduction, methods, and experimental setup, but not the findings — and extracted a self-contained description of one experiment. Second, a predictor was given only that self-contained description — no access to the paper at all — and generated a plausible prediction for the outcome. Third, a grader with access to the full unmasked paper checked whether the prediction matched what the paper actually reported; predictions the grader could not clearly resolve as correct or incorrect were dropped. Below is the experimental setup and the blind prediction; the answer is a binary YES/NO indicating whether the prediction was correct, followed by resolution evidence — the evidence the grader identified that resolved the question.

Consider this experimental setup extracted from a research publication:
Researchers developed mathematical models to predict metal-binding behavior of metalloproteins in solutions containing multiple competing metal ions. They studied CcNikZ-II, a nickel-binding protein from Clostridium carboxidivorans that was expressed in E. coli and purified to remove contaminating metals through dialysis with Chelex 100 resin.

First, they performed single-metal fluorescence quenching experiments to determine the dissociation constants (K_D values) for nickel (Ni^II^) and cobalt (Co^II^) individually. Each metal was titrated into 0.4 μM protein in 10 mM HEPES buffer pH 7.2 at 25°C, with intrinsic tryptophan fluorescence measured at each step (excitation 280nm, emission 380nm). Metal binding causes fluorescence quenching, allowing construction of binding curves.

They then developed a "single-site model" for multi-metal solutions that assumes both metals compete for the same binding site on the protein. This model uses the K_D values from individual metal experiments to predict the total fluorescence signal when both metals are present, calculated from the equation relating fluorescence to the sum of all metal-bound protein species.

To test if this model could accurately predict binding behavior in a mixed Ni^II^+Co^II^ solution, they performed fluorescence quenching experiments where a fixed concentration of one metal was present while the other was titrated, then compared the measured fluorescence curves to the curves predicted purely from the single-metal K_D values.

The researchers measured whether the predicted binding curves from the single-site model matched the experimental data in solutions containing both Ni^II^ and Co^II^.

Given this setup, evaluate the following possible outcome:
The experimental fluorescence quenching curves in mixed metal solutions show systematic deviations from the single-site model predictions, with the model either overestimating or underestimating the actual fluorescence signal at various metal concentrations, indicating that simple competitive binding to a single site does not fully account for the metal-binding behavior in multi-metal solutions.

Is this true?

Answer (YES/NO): NO